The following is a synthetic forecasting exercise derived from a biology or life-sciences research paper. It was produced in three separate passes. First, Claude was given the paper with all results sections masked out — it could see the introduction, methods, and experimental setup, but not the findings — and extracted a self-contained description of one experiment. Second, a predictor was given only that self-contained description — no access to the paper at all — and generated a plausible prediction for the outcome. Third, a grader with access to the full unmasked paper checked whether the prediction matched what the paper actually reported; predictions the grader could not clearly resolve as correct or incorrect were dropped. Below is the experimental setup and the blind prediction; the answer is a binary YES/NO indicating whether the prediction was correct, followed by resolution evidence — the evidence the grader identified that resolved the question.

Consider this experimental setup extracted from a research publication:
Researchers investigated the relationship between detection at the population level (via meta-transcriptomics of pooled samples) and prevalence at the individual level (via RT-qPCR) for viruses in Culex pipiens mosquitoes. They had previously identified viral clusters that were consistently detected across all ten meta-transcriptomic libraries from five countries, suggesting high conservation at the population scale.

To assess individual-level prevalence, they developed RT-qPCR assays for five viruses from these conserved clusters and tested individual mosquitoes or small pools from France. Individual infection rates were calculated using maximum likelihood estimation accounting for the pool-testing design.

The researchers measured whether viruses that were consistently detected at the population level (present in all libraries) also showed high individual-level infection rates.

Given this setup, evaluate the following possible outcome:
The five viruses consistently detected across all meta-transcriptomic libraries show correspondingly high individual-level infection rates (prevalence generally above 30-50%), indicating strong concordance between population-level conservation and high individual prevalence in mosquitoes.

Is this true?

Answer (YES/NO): NO